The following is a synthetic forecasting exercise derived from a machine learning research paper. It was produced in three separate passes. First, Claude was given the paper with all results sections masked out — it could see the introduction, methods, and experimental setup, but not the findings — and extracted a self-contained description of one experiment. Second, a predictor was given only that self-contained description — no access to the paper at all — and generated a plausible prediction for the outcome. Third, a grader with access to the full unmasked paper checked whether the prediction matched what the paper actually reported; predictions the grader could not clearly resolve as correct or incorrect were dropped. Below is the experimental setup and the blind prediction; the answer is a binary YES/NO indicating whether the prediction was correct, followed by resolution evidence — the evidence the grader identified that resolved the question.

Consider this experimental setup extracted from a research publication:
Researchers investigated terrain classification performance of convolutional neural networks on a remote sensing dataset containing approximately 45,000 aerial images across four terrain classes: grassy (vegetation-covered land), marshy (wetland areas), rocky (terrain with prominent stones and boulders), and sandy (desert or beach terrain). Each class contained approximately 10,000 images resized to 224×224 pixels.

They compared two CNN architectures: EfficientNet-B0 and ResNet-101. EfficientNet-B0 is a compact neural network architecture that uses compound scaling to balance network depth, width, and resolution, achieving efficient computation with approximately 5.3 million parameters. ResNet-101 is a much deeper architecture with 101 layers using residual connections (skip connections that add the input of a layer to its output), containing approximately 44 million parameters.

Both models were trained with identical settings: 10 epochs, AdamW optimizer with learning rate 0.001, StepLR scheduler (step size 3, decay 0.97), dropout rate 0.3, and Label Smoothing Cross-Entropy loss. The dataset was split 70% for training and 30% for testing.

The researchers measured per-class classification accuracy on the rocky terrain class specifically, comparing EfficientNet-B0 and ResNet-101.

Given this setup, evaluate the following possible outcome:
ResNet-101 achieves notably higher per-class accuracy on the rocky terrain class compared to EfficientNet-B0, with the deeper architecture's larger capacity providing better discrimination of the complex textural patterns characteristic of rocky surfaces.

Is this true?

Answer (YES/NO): YES